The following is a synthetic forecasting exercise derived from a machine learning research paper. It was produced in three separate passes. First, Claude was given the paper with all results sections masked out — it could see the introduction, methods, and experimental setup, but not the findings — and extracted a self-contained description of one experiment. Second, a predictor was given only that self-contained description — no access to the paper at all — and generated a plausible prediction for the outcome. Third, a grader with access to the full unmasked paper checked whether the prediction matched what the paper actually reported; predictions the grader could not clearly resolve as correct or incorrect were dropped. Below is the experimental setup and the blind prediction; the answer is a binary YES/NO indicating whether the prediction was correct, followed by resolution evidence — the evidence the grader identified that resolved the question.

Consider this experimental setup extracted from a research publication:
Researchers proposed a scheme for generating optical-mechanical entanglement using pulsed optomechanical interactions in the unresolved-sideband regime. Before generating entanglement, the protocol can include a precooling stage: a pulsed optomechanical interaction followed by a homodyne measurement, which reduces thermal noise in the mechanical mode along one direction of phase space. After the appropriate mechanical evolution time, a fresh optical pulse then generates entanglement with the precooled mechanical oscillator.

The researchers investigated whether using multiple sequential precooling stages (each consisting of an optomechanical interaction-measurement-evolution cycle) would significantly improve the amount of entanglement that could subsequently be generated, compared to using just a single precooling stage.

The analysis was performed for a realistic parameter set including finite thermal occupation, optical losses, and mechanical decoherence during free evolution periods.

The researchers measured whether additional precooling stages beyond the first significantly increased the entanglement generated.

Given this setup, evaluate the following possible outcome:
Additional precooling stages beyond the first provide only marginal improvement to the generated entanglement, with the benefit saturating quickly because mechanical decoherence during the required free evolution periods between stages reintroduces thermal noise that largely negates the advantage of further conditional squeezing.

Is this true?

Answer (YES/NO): YES